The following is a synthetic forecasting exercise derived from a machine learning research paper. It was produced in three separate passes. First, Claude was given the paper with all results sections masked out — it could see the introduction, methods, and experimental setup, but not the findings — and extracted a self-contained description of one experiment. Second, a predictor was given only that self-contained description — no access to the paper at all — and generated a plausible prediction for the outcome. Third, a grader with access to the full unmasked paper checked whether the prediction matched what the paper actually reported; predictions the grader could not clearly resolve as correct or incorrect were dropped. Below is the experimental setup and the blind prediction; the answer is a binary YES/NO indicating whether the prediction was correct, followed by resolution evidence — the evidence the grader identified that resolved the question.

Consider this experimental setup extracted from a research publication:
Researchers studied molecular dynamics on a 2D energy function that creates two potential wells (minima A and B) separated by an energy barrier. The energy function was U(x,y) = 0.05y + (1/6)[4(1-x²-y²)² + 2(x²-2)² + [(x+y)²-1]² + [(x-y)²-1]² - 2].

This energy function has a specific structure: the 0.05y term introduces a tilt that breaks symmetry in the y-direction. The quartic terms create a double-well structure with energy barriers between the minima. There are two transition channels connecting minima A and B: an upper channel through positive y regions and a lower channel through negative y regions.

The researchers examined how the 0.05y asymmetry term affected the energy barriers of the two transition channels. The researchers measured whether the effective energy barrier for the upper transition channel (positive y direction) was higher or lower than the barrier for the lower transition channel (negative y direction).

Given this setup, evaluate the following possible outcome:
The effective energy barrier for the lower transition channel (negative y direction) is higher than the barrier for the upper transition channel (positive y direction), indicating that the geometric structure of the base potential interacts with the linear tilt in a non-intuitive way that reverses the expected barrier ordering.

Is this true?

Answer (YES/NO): NO